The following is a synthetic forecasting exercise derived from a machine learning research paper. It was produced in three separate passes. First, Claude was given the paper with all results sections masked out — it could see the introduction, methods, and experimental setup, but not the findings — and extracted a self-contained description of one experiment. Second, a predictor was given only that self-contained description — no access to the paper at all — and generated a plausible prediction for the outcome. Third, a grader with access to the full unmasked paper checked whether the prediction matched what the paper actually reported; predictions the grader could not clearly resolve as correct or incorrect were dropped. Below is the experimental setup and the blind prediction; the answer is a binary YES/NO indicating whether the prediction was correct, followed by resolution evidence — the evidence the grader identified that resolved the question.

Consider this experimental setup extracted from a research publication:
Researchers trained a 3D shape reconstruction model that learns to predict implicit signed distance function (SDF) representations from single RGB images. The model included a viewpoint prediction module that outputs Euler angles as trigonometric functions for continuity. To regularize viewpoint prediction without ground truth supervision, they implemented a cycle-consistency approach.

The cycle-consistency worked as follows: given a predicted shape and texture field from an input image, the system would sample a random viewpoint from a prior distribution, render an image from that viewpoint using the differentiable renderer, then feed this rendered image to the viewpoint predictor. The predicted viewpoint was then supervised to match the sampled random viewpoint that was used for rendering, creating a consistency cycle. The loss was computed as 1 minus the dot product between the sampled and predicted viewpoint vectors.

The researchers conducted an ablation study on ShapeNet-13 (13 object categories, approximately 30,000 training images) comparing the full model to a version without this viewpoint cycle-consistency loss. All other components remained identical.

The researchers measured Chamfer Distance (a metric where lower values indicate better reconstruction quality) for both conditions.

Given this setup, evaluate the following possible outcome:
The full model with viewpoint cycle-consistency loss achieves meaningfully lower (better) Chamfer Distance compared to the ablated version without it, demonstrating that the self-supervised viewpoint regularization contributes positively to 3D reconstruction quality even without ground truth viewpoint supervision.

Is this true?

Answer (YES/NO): YES